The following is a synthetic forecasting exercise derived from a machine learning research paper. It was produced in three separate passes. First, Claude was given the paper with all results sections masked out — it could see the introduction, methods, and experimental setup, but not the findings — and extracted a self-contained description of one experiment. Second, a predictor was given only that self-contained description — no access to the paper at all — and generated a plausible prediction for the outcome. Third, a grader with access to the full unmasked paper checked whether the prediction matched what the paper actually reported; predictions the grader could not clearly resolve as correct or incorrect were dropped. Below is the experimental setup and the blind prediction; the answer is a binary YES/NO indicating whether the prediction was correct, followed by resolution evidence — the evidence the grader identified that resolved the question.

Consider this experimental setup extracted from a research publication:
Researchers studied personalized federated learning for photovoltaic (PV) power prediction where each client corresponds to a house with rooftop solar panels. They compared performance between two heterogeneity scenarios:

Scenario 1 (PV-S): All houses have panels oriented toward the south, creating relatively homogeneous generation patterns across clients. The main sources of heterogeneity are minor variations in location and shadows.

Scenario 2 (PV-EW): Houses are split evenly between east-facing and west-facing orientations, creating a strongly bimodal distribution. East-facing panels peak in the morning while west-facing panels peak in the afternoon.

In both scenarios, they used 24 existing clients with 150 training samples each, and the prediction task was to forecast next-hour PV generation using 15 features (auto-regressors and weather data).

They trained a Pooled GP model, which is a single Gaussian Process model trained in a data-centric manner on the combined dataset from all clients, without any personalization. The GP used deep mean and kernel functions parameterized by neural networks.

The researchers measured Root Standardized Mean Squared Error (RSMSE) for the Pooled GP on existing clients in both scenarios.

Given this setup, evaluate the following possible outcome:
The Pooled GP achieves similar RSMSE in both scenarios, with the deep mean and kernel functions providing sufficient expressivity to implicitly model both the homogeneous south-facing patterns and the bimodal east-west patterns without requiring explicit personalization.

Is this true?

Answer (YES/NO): YES